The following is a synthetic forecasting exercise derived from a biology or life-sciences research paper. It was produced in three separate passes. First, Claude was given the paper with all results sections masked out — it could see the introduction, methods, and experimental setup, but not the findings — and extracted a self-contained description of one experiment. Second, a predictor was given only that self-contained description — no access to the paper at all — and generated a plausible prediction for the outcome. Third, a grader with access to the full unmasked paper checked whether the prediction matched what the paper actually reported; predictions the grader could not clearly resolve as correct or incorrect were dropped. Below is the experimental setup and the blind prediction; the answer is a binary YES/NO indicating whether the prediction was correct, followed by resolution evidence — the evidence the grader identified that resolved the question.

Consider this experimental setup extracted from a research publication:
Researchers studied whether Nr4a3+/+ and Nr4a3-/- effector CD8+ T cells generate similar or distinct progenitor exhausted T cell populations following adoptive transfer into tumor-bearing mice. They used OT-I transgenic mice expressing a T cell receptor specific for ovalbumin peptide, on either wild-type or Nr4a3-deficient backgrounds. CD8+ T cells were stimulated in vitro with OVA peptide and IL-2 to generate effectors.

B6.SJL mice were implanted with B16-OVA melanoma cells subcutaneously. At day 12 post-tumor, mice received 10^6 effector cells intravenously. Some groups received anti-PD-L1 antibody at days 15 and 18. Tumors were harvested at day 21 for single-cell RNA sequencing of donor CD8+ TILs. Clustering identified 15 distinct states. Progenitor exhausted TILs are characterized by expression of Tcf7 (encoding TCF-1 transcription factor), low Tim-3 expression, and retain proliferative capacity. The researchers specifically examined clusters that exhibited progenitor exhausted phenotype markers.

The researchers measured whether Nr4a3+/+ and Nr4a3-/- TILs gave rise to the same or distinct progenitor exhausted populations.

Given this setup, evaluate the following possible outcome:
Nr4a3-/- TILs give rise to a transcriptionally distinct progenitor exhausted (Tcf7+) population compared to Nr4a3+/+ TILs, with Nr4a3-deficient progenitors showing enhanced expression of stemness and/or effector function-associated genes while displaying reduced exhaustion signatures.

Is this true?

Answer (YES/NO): NO